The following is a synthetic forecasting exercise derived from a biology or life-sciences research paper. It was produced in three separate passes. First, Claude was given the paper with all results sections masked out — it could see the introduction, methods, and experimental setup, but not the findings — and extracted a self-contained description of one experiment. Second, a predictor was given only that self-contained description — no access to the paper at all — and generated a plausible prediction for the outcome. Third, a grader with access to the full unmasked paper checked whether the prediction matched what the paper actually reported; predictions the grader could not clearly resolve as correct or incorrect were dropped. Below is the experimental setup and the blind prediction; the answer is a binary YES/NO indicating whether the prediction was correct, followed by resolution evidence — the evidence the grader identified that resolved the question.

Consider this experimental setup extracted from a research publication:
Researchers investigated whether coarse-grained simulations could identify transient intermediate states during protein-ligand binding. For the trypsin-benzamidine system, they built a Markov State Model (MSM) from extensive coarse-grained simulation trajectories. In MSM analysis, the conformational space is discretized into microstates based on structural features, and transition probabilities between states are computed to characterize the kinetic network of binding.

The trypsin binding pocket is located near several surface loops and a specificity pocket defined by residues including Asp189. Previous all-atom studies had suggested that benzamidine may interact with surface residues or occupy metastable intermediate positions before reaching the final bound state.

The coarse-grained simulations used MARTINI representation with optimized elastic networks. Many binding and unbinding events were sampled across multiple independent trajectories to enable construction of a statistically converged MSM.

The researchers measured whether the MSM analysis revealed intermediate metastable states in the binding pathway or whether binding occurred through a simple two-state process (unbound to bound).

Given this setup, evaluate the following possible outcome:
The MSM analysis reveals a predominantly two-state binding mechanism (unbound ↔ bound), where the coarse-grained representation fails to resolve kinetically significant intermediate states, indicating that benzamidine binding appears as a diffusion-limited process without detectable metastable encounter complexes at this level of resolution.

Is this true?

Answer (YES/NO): NO